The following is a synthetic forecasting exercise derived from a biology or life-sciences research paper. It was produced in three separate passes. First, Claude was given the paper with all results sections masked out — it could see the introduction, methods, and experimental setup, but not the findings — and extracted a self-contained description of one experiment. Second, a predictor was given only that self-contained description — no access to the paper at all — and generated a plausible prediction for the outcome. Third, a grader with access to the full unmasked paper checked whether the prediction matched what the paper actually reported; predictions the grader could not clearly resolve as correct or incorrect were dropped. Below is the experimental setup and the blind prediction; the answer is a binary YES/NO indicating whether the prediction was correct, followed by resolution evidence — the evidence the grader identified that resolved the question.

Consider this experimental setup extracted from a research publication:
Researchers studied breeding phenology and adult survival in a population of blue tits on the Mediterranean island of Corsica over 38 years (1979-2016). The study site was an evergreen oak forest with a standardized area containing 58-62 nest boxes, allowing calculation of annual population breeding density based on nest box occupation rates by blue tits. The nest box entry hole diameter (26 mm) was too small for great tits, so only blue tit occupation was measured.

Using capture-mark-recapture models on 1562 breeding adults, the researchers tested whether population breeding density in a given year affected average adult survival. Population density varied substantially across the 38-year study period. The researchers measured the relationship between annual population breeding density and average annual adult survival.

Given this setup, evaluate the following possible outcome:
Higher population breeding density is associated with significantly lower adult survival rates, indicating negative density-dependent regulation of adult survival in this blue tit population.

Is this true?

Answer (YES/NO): YES